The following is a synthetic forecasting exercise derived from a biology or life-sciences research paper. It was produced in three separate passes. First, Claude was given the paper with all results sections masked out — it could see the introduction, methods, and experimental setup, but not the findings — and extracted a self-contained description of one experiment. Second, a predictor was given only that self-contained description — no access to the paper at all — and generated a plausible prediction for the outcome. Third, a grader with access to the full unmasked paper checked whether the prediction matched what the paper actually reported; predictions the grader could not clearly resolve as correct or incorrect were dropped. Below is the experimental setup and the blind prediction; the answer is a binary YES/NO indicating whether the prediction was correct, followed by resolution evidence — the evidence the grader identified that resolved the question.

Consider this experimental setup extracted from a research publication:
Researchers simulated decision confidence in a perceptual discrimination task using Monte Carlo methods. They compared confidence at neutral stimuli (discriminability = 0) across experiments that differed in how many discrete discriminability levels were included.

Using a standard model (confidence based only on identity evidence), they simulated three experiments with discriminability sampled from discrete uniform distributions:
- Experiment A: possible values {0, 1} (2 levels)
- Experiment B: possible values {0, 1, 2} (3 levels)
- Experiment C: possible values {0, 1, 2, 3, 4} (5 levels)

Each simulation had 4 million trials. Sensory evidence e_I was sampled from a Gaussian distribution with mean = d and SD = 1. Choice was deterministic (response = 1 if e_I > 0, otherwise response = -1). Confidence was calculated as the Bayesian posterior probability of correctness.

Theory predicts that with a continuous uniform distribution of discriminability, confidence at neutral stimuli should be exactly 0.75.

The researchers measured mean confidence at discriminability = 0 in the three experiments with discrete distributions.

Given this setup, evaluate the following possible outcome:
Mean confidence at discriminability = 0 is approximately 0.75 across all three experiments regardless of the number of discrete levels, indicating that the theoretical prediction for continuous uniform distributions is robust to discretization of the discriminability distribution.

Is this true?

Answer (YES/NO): NO